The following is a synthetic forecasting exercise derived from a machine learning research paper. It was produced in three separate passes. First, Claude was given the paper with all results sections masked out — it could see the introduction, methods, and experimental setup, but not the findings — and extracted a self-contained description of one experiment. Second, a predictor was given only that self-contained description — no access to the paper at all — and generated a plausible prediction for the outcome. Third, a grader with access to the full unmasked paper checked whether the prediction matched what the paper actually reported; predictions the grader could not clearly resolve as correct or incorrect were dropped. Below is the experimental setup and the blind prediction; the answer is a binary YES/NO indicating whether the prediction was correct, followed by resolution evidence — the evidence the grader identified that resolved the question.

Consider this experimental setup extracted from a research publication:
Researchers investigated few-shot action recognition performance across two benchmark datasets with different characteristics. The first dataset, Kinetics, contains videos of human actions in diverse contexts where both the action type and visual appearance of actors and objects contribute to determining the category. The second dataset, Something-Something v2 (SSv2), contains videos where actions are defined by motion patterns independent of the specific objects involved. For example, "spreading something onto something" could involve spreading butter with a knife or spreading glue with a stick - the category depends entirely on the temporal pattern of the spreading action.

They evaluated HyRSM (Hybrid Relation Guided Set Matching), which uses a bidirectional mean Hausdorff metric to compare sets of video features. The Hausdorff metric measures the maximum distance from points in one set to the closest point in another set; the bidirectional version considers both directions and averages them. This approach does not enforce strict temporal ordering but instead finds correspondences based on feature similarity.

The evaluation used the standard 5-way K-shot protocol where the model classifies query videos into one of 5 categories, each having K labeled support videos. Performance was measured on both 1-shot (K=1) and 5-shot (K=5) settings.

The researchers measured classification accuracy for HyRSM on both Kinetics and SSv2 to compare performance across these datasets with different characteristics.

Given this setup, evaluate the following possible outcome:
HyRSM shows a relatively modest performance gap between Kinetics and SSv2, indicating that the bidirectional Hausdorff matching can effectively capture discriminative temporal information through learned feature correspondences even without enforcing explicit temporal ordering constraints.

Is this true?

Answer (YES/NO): NO